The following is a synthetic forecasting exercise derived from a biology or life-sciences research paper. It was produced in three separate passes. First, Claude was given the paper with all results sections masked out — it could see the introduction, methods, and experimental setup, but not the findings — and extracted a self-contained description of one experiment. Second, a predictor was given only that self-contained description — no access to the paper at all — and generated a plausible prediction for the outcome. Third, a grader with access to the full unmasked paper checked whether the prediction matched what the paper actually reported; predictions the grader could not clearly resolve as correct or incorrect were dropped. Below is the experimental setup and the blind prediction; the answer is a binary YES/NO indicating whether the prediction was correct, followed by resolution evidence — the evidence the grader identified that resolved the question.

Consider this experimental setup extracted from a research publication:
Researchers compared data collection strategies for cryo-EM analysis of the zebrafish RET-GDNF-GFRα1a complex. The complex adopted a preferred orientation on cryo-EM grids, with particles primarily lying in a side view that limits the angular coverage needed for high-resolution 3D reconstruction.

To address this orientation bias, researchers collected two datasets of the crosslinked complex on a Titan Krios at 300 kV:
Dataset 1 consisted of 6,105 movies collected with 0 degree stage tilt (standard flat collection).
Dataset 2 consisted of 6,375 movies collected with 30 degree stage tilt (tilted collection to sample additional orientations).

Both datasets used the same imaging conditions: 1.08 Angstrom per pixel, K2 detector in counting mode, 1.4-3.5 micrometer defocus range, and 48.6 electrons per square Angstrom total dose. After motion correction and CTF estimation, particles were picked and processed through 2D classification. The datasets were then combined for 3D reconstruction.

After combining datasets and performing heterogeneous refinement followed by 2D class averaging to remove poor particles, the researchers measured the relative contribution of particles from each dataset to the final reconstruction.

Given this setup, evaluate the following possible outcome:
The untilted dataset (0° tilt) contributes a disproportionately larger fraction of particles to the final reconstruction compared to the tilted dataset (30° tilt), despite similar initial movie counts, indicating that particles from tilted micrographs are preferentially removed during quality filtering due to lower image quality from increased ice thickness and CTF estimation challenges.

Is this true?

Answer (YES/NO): YES